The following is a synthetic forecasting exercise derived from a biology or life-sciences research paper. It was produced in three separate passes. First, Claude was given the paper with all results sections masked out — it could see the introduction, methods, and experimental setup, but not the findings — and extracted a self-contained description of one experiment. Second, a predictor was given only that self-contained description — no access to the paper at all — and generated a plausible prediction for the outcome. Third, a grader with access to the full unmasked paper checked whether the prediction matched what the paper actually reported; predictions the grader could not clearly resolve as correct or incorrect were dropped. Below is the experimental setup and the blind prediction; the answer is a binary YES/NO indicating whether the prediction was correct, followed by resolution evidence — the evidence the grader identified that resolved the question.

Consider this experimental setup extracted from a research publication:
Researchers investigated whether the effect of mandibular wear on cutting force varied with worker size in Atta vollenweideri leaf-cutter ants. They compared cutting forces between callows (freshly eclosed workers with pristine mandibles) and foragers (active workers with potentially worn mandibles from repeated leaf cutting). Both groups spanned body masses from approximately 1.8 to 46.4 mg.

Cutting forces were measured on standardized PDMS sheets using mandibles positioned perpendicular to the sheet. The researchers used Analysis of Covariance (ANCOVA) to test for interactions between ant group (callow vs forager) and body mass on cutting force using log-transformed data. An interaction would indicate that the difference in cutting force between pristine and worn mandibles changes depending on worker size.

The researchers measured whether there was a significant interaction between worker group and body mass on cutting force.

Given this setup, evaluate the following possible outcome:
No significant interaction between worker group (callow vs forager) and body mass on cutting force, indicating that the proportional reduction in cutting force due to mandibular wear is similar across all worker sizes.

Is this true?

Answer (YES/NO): NO